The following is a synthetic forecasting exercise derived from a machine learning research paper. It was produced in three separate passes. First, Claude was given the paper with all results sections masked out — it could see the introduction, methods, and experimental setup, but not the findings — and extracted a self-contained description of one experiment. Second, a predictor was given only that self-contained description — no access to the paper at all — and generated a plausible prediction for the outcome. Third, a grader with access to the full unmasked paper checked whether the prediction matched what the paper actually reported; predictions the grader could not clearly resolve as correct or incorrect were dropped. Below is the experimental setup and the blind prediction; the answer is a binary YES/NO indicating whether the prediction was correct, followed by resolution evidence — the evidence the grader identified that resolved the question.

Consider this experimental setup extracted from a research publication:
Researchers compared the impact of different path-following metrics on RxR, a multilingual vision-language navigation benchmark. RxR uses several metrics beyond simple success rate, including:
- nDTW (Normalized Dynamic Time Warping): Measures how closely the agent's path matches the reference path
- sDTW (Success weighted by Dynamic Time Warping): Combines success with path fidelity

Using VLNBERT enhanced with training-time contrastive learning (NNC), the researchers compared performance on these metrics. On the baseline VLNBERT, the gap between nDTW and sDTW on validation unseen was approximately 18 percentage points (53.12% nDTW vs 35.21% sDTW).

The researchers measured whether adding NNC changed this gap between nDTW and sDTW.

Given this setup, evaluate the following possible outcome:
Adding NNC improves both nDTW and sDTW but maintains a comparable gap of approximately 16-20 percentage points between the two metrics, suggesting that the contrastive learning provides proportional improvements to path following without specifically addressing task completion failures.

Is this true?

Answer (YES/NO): NO